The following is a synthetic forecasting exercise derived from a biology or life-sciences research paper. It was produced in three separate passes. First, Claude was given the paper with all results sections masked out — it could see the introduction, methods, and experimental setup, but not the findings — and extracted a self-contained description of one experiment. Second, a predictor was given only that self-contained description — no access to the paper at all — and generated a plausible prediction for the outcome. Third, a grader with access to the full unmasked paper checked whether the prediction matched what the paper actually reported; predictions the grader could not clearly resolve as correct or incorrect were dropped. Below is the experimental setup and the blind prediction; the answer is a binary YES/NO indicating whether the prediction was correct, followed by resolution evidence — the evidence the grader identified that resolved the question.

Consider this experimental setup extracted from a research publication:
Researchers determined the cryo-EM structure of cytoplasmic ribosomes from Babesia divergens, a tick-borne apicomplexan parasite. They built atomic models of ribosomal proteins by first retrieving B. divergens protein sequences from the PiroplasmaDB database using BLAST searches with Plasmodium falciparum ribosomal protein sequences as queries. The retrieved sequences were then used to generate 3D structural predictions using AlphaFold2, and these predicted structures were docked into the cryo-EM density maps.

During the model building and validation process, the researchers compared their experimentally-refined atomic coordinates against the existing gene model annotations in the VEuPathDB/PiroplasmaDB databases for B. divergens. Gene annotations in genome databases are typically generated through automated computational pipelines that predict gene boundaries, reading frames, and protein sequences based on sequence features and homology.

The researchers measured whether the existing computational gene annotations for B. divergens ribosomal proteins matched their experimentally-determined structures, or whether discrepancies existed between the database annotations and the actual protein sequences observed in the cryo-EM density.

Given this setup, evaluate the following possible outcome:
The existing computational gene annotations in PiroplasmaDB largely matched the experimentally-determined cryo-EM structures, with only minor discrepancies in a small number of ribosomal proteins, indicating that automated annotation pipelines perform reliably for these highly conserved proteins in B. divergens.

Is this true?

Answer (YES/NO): NO